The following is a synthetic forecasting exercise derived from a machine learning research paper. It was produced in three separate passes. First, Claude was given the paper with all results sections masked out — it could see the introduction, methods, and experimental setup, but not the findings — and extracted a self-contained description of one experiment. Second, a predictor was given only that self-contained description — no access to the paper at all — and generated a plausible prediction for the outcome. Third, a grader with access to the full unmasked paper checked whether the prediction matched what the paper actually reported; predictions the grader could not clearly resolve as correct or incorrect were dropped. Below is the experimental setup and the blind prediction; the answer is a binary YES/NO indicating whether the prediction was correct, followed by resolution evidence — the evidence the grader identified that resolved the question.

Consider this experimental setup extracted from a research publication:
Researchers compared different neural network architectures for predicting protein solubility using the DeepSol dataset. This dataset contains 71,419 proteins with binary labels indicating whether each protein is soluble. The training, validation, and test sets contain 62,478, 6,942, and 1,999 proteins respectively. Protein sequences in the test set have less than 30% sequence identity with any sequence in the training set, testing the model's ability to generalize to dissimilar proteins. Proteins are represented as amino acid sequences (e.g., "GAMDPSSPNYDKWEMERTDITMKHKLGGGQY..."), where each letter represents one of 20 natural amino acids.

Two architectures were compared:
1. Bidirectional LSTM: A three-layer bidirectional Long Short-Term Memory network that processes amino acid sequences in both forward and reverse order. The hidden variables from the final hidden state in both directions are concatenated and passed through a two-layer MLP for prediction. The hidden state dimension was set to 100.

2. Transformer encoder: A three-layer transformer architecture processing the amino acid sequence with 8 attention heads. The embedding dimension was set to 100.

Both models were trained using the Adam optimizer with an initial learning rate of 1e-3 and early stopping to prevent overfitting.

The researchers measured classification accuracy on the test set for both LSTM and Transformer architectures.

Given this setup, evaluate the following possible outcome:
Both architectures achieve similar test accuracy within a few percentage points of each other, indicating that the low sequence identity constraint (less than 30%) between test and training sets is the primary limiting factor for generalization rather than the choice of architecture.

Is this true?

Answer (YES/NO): NO